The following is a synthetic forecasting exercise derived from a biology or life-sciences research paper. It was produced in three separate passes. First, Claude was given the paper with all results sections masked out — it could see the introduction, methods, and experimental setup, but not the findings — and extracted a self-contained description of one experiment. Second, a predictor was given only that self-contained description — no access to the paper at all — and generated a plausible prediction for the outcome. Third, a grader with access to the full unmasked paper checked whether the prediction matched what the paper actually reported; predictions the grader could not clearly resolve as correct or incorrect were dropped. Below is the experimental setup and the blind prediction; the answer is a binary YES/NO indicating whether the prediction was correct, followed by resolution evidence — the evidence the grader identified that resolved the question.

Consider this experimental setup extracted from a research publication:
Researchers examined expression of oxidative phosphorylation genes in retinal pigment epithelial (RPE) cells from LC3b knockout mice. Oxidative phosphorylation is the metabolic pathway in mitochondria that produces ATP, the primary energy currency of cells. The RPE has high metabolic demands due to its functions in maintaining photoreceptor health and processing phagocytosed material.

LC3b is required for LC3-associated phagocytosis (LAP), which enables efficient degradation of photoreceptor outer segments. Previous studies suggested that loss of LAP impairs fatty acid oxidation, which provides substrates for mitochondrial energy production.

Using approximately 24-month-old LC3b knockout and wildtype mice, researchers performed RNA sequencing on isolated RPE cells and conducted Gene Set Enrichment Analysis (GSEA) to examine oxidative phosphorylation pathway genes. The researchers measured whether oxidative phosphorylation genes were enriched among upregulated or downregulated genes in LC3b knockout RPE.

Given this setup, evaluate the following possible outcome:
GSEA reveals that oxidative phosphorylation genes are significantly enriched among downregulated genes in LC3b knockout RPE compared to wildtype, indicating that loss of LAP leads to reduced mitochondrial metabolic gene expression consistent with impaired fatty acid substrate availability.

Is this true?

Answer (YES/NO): YES